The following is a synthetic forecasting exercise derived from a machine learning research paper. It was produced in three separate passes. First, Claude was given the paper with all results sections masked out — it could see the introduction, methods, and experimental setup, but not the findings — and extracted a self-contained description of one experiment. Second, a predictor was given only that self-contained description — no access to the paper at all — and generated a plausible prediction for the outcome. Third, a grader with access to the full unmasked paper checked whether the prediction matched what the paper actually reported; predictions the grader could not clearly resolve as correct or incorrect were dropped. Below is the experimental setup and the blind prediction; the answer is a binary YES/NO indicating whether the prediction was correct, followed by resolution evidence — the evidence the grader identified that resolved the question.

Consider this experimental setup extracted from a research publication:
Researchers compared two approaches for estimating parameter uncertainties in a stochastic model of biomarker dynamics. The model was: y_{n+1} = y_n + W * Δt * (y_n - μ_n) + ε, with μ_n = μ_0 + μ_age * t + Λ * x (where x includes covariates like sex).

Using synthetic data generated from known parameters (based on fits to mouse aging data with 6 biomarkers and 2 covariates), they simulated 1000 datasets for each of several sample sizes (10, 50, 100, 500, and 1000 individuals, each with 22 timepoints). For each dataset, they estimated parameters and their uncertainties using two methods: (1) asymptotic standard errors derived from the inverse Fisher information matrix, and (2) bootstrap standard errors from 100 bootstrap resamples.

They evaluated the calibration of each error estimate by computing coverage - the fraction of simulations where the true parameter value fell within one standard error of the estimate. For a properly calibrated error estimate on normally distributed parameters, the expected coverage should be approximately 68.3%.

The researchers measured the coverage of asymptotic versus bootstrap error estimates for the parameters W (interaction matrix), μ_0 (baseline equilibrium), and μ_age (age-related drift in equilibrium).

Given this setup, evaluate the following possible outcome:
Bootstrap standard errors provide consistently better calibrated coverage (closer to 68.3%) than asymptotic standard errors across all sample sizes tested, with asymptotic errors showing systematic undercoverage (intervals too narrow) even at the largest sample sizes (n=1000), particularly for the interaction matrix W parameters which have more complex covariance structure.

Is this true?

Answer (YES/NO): NO